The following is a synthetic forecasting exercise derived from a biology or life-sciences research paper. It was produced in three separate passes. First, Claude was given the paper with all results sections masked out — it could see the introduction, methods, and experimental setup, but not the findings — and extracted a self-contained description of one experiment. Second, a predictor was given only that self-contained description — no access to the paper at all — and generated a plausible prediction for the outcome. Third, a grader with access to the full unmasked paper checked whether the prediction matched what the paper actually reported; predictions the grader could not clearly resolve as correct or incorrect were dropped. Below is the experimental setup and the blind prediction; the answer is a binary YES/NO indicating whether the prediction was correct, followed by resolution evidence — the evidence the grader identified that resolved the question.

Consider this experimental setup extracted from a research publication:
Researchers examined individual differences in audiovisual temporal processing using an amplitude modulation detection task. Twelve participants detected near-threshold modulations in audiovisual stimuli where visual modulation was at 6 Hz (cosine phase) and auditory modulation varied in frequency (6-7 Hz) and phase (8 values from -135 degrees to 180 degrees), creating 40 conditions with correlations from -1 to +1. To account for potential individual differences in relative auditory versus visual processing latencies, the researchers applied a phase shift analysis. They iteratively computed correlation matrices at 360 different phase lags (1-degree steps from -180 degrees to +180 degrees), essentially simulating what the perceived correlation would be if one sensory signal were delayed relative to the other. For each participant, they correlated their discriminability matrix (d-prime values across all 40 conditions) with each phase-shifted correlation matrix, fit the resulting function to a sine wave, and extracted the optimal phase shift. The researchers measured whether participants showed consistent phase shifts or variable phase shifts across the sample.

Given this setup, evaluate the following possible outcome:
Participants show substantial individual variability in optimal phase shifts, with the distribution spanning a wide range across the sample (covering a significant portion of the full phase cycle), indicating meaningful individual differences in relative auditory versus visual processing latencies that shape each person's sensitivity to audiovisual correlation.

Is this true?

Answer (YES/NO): NO